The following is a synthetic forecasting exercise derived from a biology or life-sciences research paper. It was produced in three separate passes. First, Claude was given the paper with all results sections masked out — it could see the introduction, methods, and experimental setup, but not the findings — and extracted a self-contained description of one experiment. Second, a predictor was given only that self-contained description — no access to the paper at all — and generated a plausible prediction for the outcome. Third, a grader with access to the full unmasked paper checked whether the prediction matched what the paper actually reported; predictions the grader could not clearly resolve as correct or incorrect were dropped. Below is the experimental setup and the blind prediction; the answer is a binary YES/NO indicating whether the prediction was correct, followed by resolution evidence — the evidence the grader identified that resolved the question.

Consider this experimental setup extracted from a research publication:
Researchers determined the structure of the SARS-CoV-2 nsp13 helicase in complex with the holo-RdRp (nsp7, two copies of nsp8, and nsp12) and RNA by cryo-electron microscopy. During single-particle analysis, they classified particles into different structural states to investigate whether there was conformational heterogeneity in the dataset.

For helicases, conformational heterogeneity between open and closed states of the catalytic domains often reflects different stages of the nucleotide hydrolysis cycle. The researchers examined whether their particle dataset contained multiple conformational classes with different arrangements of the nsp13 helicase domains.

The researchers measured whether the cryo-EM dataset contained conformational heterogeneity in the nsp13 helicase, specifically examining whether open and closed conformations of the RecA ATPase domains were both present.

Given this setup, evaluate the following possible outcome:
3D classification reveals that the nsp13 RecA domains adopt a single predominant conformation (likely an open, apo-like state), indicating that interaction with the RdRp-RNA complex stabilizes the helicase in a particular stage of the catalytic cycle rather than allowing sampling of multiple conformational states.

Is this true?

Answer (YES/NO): NO